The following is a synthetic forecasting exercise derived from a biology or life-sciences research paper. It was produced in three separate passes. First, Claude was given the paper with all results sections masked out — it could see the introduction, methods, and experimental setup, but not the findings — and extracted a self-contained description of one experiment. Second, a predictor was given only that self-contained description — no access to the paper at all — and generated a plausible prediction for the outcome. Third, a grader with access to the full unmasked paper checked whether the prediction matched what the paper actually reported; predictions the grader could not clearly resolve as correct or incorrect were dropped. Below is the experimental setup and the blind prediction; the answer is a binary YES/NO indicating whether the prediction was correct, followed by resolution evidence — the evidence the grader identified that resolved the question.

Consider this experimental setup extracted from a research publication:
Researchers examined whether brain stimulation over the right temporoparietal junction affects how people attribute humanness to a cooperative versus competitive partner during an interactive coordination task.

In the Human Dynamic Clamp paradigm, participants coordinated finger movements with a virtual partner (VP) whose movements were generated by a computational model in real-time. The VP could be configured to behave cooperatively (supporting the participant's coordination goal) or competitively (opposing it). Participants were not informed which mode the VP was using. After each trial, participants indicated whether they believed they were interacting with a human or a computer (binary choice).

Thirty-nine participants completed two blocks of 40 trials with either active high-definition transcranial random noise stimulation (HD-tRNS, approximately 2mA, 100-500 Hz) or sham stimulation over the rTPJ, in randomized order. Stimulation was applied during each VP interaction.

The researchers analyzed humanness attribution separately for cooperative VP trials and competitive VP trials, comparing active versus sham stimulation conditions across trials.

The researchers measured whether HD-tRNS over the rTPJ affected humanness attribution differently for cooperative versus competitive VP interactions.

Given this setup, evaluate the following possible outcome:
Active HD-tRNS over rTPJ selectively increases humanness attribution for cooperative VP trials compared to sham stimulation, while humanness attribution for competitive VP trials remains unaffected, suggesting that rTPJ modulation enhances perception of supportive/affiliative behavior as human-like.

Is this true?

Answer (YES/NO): NO